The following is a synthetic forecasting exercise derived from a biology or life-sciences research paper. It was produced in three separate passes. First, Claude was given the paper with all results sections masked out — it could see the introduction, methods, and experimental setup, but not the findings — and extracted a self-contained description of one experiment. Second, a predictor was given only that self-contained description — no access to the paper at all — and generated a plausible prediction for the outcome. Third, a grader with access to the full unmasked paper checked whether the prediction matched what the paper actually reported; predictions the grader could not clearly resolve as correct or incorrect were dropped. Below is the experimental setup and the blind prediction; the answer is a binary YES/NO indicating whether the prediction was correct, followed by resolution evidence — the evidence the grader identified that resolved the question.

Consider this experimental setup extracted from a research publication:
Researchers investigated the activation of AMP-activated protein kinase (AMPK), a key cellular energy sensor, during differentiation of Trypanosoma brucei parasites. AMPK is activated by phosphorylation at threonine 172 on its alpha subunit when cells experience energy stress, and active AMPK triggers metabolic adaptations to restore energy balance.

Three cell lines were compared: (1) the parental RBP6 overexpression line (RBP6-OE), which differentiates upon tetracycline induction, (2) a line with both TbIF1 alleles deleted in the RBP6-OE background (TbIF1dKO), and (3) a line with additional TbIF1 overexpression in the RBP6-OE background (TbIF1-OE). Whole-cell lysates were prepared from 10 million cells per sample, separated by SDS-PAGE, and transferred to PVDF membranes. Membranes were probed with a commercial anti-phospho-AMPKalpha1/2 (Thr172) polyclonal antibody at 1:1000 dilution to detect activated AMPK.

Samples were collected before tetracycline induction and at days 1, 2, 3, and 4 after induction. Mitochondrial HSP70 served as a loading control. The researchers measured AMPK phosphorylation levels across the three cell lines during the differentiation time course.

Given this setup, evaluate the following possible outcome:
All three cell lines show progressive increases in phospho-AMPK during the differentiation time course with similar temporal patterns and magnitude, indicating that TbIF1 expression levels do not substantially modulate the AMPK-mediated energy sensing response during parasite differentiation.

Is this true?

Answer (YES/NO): NO